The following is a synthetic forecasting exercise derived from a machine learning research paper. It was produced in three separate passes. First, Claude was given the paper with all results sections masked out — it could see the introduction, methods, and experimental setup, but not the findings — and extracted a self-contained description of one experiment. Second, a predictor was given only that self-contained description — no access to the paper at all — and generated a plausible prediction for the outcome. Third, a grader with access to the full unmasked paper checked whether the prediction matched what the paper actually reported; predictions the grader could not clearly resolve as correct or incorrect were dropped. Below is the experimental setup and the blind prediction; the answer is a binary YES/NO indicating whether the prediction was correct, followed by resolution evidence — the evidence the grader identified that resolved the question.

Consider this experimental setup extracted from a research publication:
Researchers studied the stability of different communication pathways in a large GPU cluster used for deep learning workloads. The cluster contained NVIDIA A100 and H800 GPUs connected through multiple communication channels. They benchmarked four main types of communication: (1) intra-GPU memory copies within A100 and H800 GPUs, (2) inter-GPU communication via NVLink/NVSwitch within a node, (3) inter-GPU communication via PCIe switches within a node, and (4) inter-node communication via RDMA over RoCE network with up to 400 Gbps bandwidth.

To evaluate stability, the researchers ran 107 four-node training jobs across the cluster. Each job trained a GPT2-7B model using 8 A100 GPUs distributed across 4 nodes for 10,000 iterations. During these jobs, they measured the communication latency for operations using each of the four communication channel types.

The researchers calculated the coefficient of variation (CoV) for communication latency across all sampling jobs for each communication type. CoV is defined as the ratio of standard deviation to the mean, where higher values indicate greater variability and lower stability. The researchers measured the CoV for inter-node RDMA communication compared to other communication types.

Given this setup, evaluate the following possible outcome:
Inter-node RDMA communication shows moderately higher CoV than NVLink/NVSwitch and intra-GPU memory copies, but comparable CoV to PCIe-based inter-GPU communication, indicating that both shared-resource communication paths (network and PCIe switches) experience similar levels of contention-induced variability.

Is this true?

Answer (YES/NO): NO